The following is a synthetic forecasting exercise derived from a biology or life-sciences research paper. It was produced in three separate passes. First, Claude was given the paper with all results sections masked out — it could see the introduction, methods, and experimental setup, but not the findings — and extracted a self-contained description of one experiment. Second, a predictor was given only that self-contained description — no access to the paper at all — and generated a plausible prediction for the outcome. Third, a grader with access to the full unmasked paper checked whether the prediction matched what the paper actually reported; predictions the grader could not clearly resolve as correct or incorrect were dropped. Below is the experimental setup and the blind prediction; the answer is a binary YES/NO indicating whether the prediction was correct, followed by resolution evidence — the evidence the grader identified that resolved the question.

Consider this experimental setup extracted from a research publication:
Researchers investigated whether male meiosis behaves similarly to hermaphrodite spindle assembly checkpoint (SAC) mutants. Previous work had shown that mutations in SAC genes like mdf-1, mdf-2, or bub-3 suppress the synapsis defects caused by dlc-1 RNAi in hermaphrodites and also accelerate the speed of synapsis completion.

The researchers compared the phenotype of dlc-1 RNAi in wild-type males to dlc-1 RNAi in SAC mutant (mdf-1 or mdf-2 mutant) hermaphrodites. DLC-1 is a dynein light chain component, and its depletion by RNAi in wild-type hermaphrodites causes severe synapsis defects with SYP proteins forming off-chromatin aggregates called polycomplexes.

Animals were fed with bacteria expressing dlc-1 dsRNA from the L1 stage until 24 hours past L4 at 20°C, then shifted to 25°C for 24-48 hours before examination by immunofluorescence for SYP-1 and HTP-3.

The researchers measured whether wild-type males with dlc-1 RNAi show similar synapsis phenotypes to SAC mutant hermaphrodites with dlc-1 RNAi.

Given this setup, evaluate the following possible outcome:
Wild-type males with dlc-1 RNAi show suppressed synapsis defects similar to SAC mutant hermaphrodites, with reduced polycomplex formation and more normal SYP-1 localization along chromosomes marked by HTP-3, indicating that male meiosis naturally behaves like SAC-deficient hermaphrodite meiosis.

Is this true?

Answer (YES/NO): YES